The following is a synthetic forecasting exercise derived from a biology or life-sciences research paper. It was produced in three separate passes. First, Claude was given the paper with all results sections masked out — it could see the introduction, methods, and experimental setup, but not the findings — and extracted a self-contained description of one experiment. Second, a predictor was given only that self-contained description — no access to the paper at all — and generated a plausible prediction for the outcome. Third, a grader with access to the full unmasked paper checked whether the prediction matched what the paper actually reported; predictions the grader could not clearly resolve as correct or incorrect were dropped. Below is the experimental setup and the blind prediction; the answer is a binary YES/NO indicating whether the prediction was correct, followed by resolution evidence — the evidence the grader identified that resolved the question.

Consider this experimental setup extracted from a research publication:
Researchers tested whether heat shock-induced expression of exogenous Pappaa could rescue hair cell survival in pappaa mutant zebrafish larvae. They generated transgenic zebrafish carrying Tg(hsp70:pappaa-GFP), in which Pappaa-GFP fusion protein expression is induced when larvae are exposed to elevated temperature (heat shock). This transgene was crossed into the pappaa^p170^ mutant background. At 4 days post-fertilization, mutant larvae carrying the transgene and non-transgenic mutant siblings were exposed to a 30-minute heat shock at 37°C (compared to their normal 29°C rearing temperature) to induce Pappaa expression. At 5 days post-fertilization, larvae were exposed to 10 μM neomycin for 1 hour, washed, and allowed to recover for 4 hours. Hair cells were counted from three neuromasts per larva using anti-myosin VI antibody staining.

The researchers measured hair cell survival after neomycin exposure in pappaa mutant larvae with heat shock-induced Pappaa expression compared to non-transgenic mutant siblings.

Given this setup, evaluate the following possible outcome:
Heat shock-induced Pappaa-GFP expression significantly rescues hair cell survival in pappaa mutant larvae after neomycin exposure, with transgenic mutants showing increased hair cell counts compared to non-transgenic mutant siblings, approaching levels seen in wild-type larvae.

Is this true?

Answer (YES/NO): YES